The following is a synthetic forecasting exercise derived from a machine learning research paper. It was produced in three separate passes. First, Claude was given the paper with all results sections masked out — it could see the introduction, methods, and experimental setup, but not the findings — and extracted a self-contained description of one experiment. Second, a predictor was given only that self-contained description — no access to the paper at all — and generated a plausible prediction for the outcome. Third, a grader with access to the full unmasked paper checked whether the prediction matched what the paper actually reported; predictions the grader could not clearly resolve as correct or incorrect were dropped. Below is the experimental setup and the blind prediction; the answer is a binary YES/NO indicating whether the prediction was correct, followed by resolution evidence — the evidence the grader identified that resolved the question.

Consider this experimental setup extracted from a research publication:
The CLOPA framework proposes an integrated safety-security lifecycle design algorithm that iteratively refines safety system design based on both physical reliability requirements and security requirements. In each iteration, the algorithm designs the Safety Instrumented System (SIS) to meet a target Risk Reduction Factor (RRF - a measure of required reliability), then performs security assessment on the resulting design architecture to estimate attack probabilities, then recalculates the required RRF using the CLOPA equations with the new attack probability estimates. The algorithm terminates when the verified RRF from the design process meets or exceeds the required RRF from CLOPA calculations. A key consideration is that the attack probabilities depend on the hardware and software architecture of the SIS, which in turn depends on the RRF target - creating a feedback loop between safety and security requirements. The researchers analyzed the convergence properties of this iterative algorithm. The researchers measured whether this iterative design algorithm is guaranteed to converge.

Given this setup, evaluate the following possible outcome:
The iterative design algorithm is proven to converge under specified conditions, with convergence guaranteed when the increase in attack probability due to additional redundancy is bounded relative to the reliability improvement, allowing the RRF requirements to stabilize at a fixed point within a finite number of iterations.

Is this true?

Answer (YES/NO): NO